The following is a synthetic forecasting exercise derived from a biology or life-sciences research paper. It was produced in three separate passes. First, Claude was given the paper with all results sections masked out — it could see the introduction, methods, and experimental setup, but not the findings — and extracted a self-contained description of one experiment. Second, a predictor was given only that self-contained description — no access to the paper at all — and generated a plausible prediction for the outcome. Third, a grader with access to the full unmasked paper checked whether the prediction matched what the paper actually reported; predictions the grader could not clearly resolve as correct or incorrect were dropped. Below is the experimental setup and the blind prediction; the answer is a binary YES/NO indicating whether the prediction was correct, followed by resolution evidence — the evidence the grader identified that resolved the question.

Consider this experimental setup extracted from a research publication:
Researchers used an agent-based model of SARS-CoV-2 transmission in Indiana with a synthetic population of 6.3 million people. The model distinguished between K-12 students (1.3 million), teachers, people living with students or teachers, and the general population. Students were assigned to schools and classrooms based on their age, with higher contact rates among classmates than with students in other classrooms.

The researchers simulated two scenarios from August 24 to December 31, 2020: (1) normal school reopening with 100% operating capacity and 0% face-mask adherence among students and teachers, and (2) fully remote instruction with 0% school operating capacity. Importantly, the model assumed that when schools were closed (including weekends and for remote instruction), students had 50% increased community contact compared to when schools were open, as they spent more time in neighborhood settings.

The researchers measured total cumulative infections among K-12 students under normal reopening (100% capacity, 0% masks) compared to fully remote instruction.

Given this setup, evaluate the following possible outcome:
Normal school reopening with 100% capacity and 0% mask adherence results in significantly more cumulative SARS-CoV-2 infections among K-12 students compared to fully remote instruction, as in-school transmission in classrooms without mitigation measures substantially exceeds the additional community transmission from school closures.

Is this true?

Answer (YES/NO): YES